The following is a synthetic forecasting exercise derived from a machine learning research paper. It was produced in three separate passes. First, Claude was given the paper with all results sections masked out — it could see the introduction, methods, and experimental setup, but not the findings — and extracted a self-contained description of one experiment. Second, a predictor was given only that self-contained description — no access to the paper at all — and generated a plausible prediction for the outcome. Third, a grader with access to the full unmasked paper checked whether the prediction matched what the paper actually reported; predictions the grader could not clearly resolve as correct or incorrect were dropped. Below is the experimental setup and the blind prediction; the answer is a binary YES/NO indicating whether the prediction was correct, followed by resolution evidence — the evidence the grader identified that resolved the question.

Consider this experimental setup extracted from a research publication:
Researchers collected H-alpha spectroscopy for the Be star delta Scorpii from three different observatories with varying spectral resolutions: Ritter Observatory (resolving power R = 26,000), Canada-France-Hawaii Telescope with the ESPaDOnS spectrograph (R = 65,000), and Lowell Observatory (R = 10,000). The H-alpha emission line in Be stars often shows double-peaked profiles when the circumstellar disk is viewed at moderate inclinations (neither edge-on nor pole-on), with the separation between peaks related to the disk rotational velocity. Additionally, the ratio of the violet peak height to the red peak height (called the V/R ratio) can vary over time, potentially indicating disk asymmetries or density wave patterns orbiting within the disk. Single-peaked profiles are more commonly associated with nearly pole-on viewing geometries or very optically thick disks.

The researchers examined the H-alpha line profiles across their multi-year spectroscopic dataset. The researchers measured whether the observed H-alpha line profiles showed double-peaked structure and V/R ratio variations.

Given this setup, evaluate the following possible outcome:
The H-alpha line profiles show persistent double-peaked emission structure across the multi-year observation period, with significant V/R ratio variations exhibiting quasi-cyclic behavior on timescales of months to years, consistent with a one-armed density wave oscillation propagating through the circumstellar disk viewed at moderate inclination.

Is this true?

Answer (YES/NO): NO